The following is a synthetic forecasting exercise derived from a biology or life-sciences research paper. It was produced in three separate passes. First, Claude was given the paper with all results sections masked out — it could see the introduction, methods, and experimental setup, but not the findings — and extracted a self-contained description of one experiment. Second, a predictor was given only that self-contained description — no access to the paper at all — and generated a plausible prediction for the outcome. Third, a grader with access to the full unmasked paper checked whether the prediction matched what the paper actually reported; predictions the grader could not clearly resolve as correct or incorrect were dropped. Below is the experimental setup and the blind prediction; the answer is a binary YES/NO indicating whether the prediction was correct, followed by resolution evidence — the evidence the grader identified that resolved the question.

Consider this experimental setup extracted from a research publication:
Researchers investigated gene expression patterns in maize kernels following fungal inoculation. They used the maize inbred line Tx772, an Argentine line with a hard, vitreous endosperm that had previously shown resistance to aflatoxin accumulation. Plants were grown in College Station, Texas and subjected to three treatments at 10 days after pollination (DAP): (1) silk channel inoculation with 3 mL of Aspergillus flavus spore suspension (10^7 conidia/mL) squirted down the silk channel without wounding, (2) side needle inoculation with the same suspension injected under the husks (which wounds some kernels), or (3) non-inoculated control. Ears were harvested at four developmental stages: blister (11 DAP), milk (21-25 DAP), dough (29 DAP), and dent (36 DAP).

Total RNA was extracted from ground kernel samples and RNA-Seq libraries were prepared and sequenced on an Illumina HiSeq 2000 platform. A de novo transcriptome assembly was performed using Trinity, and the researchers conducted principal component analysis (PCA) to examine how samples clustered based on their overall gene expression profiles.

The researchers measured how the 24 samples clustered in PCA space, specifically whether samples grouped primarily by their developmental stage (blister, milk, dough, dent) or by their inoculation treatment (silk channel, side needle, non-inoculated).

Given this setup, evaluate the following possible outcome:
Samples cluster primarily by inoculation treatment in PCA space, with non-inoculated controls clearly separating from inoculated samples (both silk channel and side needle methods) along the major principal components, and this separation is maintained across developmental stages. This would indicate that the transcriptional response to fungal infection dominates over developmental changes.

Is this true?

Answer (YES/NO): NO